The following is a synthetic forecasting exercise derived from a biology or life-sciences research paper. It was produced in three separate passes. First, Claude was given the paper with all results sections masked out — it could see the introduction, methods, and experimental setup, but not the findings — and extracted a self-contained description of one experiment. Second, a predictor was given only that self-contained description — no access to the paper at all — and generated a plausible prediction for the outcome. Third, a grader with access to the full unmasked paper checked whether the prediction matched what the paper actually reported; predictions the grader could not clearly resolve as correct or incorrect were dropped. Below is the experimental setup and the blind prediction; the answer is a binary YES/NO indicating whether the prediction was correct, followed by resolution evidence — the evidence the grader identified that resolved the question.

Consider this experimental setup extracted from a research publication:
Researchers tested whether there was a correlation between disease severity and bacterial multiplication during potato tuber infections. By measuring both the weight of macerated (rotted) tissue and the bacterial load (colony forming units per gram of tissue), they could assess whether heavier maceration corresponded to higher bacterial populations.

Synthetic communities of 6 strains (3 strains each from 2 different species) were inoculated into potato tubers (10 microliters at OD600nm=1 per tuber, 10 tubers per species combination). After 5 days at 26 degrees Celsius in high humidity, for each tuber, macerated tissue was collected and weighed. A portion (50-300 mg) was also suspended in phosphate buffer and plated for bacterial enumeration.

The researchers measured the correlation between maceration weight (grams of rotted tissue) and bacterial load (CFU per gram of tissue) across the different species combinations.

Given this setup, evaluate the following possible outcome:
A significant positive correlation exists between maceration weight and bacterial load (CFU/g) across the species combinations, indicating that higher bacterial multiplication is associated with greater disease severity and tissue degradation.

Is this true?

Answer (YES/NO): YES